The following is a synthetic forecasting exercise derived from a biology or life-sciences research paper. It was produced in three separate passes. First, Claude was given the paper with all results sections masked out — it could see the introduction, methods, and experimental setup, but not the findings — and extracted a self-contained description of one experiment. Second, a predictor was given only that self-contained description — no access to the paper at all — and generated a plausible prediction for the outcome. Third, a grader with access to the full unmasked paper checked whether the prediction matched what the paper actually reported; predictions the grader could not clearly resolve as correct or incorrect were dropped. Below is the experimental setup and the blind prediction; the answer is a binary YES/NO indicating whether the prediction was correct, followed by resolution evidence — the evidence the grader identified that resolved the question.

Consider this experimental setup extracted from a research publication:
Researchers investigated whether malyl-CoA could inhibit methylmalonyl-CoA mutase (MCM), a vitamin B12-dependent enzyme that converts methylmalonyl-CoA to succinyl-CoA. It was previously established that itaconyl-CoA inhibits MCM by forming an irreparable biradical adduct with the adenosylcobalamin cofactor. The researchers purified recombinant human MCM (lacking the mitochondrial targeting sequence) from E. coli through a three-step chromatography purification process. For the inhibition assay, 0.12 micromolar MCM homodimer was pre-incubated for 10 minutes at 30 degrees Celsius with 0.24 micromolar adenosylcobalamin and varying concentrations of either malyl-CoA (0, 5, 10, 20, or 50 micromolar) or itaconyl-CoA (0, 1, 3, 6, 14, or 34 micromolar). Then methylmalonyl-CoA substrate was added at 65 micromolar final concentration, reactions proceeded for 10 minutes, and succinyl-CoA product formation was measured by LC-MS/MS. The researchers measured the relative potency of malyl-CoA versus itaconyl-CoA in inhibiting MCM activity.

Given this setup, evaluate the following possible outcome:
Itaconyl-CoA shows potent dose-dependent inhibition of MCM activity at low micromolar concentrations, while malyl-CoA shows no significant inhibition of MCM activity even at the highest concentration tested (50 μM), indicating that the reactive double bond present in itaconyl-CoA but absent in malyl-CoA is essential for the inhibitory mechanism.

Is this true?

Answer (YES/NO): NO